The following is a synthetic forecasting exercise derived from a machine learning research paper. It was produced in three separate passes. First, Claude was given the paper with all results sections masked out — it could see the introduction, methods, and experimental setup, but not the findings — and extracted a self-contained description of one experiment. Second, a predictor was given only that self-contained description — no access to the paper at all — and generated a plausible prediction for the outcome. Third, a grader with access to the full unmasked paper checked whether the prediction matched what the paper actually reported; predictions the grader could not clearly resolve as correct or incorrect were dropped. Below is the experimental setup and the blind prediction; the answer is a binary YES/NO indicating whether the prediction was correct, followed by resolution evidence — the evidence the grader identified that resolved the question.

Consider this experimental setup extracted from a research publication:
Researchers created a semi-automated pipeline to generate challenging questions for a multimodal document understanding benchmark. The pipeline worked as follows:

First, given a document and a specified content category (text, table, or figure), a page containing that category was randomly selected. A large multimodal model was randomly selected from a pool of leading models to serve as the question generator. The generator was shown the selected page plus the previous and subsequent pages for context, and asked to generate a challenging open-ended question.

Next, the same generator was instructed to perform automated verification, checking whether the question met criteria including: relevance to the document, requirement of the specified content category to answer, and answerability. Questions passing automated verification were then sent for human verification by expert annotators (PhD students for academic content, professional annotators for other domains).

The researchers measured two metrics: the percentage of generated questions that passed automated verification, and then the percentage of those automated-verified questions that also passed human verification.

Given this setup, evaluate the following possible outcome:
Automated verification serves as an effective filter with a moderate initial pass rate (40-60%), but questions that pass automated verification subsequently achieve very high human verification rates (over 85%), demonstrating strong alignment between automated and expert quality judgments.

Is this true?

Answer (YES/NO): NO